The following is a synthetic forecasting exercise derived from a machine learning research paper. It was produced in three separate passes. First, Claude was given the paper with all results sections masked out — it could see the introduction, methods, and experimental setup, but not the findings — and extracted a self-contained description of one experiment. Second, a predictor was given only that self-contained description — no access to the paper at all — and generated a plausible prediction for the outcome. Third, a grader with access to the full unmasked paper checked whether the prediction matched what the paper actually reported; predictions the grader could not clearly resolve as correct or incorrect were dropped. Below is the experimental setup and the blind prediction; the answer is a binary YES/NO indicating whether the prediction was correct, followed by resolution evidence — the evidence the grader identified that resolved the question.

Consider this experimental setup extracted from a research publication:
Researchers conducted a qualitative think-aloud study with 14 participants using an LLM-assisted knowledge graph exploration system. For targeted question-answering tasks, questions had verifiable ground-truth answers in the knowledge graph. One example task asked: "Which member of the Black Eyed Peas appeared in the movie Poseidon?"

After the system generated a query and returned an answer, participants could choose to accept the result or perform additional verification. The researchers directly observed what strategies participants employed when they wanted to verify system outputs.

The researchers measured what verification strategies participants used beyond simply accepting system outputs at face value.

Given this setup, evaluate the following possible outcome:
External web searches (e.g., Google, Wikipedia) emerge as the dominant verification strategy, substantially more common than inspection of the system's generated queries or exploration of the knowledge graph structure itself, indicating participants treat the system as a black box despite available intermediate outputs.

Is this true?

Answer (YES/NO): NO